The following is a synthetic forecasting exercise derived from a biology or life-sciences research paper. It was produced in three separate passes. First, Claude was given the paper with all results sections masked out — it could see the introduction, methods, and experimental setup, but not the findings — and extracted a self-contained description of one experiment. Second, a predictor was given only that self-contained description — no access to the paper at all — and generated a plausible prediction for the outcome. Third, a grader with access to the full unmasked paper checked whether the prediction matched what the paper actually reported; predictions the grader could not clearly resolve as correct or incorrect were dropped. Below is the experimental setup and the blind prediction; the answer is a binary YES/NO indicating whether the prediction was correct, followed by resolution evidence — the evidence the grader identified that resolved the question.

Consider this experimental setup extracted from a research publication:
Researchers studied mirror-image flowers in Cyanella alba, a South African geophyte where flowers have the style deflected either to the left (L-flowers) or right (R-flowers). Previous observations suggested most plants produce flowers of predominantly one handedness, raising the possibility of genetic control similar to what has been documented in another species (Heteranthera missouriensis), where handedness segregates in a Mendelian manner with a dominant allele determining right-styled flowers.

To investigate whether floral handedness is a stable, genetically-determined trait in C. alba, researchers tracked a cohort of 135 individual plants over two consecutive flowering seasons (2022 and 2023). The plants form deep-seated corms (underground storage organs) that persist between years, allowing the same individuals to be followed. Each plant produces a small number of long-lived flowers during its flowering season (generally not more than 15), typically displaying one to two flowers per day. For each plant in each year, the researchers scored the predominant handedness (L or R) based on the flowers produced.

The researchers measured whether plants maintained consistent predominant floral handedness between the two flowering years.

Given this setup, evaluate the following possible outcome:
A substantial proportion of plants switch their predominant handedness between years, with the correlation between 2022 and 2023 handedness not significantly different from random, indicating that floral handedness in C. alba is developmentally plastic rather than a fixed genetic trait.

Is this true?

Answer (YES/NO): YES